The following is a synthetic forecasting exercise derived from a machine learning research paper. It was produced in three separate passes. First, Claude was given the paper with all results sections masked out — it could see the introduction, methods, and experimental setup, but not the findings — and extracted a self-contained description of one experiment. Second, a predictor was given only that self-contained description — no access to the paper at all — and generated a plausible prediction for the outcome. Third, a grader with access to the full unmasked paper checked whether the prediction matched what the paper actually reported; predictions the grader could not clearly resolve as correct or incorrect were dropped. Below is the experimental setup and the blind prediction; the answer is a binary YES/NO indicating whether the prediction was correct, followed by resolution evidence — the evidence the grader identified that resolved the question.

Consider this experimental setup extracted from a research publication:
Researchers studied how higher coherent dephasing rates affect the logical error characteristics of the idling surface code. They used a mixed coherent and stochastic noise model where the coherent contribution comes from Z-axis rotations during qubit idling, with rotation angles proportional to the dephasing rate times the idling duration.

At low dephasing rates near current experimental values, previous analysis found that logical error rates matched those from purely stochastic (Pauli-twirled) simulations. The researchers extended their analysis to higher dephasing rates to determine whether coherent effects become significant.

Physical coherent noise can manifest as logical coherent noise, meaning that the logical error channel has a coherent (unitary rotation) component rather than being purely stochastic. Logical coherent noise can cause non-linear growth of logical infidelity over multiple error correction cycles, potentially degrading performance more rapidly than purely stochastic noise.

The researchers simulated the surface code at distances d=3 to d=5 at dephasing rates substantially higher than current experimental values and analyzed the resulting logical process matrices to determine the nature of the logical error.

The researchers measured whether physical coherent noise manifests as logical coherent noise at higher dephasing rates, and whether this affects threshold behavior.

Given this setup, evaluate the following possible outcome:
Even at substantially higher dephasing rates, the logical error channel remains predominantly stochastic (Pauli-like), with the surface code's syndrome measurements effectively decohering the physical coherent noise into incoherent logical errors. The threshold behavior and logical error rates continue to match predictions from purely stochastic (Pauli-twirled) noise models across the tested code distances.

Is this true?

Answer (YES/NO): NO